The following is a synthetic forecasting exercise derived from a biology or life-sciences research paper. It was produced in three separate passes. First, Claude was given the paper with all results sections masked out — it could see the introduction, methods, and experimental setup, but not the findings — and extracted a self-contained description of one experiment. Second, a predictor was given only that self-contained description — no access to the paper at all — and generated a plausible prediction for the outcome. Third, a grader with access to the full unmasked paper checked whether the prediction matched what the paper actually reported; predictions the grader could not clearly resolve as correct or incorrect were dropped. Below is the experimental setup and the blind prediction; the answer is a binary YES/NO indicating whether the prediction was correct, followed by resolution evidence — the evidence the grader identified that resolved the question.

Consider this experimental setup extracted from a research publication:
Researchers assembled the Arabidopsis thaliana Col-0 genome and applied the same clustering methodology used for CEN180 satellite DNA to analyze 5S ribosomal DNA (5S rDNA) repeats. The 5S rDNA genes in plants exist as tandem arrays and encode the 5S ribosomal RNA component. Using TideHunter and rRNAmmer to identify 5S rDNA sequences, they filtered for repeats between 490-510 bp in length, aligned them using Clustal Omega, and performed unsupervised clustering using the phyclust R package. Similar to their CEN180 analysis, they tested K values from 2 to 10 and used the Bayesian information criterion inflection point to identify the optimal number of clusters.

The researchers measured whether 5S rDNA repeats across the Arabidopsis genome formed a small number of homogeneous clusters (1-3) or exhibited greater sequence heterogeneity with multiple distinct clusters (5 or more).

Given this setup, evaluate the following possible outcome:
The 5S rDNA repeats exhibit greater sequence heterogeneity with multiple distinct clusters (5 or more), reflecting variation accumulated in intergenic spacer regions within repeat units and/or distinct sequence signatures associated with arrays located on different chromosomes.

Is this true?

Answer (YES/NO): NO